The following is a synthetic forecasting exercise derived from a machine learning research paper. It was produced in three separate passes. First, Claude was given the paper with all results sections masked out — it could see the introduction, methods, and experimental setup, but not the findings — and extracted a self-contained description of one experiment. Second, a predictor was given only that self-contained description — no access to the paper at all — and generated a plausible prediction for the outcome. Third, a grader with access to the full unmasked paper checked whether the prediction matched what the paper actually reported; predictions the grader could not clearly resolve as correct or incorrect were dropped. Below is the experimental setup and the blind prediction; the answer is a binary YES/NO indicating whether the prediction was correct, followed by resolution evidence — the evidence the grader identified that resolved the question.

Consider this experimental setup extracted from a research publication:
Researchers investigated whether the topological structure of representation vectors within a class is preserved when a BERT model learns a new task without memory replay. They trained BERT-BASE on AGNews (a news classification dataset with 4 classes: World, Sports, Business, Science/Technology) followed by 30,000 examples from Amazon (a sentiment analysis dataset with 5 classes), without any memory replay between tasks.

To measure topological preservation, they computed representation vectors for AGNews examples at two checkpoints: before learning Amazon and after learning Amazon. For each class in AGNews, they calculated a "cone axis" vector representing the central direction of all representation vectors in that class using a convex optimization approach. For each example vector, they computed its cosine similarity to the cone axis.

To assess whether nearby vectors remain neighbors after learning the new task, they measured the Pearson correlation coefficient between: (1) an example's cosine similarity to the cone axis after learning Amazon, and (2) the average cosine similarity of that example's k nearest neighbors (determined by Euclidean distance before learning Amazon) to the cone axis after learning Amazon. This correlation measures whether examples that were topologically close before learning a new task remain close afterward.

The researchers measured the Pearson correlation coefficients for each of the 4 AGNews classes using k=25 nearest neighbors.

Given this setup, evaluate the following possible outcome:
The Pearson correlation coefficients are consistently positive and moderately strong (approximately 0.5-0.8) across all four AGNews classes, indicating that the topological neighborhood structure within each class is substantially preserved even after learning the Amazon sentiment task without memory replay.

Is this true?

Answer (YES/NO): YES